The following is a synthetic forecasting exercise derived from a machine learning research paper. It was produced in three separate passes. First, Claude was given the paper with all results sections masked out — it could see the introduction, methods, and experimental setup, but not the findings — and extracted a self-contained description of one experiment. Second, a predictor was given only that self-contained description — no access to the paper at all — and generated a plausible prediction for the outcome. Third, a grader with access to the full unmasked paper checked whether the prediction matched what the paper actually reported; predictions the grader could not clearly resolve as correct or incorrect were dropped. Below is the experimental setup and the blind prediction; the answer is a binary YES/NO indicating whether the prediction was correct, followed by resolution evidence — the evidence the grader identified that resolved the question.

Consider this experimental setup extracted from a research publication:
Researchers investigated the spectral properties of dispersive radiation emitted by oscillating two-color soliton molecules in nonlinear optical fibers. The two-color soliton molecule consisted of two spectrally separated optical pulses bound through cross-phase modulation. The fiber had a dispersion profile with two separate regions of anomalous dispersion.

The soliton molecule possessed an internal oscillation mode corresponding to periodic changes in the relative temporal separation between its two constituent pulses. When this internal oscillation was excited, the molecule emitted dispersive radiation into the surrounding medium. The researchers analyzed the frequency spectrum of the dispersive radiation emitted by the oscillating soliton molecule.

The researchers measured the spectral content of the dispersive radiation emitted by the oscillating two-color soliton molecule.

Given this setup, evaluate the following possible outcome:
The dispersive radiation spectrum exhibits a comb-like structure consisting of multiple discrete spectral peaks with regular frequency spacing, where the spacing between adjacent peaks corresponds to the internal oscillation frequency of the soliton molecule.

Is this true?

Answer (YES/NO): NO